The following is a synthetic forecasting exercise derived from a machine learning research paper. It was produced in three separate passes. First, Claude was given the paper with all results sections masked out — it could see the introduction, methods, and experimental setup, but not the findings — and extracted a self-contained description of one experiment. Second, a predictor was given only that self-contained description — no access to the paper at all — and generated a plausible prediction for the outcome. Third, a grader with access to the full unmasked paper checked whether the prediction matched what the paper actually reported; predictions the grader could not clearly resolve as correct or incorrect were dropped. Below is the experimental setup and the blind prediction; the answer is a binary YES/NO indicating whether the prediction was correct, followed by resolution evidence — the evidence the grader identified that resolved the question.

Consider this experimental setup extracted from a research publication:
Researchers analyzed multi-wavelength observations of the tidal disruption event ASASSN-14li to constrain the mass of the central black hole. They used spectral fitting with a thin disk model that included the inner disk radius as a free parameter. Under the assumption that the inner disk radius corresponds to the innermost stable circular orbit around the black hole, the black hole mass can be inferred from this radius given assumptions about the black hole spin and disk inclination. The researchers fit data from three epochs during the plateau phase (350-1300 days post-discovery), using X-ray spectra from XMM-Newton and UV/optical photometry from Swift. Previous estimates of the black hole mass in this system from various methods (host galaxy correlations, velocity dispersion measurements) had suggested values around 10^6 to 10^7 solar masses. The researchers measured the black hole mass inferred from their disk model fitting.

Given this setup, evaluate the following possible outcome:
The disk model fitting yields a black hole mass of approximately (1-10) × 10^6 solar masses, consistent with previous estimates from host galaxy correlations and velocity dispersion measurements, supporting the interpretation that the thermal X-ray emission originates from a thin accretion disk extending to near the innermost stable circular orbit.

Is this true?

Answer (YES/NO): YES